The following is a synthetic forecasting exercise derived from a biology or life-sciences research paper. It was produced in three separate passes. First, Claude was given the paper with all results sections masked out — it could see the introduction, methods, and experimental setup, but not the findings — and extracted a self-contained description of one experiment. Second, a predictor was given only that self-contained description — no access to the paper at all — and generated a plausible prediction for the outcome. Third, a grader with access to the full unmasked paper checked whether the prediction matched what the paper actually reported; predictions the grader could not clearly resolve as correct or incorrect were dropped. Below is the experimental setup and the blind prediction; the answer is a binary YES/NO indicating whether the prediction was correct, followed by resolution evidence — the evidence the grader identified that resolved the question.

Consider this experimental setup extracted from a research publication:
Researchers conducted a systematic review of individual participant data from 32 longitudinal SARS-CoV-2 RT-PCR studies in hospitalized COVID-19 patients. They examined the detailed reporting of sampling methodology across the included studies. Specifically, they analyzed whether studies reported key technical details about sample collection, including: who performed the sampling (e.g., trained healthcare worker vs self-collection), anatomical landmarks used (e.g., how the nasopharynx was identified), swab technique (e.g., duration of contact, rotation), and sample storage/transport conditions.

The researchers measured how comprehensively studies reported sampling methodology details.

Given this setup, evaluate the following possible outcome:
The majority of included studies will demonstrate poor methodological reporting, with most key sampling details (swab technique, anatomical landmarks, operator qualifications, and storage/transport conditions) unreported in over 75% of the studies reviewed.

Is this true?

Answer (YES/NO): YES